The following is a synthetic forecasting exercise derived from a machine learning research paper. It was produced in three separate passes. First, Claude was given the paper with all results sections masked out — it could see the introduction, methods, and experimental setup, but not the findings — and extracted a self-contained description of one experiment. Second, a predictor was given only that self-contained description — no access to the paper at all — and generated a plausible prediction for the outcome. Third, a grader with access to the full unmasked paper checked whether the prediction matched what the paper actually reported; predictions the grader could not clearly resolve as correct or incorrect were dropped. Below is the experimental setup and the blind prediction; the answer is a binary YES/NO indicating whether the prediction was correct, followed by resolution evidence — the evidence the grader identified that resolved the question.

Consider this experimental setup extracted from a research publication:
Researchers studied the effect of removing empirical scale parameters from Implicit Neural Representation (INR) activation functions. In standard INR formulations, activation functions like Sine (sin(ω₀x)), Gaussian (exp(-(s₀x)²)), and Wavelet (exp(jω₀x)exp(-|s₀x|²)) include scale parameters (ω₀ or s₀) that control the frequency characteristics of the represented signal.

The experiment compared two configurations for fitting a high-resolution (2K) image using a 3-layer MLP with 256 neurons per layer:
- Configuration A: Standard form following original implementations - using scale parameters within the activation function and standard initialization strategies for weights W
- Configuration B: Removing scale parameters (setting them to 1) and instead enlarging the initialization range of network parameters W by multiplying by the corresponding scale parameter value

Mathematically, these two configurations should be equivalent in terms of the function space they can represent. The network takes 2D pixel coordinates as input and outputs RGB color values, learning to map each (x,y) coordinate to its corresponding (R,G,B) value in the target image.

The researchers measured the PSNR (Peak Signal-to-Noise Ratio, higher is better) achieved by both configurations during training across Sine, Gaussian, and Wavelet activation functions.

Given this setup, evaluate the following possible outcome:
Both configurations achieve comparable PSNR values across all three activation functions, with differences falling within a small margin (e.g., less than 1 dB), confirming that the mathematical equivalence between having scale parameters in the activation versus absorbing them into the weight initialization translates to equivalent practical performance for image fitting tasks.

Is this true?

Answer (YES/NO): NO